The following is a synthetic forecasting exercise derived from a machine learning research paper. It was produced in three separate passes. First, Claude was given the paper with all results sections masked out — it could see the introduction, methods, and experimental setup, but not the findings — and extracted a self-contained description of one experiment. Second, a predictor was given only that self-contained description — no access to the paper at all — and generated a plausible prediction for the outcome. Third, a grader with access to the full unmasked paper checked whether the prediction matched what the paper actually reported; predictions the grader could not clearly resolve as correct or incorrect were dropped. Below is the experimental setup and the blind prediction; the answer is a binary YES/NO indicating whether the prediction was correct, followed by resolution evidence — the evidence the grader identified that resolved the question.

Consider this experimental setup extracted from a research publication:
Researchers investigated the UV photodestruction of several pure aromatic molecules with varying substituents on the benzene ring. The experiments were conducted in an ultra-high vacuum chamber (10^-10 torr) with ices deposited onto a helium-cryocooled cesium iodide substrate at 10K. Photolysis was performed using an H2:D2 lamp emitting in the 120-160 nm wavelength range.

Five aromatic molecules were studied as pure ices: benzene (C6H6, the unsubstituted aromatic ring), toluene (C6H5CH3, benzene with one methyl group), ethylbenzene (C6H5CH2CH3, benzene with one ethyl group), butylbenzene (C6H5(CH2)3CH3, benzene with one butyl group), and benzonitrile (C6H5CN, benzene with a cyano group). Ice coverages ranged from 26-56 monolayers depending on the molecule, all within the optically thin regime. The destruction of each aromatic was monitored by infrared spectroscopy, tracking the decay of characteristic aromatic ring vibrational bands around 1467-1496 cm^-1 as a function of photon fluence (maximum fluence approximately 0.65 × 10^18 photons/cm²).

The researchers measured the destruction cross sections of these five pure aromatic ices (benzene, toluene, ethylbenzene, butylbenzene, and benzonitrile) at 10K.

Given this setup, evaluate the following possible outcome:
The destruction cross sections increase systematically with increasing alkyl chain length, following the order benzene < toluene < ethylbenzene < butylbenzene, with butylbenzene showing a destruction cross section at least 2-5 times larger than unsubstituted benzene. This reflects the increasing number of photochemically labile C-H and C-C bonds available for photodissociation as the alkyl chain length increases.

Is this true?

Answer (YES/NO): NO